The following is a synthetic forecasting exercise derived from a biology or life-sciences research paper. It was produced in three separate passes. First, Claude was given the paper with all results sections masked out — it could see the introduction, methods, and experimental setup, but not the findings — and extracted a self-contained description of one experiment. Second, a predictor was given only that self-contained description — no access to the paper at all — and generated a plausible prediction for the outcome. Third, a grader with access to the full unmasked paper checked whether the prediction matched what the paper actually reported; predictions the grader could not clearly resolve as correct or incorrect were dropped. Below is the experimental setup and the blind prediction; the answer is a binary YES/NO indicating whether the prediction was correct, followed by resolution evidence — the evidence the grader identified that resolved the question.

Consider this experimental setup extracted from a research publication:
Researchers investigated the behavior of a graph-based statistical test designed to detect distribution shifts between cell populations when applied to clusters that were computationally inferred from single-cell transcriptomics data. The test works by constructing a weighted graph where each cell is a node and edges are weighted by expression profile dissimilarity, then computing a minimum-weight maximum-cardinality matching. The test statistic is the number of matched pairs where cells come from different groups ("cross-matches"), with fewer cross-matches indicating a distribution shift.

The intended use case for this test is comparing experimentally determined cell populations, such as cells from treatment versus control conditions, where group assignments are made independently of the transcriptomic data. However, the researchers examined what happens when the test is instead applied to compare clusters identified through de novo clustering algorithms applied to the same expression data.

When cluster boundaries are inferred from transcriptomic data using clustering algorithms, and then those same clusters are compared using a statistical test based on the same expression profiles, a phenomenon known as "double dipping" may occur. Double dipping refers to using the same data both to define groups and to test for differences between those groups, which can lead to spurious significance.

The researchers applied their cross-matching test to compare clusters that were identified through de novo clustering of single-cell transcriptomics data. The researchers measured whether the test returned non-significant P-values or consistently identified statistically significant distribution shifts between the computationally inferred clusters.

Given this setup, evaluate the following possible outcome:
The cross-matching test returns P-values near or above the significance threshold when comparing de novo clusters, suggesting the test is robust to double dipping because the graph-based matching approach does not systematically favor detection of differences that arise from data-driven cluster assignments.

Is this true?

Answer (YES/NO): NO